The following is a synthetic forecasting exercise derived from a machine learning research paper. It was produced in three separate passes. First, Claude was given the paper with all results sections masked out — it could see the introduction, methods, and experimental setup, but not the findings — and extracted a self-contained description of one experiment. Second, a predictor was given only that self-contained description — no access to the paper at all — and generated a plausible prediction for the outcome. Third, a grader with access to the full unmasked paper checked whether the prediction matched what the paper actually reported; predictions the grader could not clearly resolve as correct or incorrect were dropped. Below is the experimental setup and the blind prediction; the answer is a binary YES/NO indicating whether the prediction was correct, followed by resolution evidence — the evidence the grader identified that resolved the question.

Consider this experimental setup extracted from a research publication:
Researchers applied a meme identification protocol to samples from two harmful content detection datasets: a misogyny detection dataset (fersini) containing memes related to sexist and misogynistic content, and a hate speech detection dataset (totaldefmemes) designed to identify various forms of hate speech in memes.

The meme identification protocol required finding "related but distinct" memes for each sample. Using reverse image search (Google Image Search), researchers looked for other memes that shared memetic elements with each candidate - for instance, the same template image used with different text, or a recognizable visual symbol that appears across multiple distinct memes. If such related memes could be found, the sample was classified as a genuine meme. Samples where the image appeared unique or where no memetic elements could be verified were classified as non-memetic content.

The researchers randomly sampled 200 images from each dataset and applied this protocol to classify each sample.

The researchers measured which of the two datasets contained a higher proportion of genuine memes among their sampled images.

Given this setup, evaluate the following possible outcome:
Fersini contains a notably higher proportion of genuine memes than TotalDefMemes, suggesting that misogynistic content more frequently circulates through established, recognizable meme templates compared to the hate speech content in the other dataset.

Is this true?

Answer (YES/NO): YES